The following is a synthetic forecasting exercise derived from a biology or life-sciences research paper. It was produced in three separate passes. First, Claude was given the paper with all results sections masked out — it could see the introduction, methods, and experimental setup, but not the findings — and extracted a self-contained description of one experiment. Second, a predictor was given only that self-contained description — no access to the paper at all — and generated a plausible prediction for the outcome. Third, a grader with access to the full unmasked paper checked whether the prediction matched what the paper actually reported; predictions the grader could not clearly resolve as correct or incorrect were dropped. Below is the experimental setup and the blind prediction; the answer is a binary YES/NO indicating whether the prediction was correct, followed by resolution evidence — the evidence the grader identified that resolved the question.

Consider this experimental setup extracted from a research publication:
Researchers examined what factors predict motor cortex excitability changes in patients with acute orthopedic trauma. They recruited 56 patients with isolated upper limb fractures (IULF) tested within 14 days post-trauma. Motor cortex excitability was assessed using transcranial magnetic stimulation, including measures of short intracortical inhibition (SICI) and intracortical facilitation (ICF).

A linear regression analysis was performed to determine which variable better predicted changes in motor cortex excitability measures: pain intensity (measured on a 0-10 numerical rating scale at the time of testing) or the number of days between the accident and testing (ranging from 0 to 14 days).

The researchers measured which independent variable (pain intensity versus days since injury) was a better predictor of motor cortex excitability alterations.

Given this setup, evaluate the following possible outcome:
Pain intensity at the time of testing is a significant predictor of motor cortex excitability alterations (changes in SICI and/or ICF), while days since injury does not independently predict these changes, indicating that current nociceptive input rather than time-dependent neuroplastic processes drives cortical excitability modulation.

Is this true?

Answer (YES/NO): YES